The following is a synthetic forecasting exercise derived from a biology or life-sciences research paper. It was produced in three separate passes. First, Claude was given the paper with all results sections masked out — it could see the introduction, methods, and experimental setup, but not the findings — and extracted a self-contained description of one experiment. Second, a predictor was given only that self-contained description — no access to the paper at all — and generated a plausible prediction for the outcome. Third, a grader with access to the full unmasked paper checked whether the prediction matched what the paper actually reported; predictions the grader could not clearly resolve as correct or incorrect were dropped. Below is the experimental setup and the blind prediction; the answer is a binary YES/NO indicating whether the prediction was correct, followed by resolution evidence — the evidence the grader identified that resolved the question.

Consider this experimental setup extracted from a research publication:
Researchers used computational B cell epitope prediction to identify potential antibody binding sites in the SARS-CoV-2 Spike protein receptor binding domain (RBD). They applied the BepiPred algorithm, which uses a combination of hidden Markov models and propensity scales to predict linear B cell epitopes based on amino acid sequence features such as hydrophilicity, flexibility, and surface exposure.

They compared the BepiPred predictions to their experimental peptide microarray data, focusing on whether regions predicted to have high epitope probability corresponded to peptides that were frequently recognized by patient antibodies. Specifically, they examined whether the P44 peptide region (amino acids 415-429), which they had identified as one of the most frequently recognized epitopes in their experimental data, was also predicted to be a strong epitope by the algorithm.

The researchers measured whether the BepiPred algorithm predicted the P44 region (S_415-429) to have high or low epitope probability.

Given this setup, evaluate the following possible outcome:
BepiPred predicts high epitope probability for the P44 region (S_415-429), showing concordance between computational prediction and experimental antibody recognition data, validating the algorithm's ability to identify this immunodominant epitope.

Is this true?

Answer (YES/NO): YES